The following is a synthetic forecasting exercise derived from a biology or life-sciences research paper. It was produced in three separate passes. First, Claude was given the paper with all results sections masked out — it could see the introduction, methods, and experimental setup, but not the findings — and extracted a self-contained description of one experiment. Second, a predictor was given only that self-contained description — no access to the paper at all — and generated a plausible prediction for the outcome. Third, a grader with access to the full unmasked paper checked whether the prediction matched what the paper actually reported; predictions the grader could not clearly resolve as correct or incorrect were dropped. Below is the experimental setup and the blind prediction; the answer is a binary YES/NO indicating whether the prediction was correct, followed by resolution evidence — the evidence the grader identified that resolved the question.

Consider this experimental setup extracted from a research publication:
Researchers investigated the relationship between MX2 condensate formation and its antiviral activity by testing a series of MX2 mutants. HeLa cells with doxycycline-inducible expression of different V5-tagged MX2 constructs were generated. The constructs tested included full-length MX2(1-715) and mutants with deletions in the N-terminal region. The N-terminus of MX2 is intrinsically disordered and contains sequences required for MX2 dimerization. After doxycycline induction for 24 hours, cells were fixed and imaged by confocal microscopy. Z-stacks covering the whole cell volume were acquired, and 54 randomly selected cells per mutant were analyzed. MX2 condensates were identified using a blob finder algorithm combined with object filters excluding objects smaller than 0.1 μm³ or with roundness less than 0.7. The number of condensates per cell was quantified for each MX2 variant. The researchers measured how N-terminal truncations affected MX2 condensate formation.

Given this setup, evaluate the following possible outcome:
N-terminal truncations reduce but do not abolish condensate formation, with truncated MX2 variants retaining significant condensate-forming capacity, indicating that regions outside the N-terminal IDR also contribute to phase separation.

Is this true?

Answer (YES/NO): NO